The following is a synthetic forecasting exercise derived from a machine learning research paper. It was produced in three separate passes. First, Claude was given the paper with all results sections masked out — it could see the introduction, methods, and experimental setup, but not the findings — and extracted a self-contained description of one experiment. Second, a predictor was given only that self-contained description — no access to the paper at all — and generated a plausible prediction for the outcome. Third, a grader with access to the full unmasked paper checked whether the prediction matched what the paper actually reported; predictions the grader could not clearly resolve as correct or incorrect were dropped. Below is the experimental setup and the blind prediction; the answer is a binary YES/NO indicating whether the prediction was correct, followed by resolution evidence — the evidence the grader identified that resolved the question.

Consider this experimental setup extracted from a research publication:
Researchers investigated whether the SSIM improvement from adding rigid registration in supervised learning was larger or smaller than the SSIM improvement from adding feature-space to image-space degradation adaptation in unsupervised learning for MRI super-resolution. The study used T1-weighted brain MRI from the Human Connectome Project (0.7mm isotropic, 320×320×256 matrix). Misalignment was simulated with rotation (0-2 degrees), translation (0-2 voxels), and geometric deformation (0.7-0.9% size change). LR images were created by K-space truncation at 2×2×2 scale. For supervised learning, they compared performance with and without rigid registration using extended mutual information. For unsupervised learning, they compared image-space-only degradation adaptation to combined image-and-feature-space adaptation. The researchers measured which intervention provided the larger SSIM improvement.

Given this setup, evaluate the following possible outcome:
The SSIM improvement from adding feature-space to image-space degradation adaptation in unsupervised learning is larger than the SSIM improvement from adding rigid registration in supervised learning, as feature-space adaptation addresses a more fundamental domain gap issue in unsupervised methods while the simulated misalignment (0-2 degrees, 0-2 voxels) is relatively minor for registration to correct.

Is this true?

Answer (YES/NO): NO